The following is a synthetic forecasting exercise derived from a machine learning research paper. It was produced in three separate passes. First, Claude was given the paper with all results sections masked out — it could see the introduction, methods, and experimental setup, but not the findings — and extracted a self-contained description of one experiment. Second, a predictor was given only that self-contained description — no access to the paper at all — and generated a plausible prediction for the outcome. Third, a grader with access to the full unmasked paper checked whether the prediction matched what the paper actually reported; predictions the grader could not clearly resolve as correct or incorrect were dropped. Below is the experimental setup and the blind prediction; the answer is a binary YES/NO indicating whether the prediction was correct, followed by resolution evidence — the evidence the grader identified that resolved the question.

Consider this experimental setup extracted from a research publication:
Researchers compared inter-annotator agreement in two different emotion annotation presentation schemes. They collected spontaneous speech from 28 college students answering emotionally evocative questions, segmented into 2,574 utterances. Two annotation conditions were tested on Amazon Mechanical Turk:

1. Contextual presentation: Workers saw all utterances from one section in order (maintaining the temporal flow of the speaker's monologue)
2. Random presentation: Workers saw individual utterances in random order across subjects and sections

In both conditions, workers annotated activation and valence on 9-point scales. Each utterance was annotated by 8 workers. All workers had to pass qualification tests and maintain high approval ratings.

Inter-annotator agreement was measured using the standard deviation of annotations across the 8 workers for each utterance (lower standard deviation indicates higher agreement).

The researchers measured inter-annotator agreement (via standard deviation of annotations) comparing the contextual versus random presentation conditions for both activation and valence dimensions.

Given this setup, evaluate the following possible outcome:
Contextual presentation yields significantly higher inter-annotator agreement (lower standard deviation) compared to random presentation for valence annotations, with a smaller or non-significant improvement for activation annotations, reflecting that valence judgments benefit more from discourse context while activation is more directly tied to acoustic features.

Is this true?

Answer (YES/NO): NO